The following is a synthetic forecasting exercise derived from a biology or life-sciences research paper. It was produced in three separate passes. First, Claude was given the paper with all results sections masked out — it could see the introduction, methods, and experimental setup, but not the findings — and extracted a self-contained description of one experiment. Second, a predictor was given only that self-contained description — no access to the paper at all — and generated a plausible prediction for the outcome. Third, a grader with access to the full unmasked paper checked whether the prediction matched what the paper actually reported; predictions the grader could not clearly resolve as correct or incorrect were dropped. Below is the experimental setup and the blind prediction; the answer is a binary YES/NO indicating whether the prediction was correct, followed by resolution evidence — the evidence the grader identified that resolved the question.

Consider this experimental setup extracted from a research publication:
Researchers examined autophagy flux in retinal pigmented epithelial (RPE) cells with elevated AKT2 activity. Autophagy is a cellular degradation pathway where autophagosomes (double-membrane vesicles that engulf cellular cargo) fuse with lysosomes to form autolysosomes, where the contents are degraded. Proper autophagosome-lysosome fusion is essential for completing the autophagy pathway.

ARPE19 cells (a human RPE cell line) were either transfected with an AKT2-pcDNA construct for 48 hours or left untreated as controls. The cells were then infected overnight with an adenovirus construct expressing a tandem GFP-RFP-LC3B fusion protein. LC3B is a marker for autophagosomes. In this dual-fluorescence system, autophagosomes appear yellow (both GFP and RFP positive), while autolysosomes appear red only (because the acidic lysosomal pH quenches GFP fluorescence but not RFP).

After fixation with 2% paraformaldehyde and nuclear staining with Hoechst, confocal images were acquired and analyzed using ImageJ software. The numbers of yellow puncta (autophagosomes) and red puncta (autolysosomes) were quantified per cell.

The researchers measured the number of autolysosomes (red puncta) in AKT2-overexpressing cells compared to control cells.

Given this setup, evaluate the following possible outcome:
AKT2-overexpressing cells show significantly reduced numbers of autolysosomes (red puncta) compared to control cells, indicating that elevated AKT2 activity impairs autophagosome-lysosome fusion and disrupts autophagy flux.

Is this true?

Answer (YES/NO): YES